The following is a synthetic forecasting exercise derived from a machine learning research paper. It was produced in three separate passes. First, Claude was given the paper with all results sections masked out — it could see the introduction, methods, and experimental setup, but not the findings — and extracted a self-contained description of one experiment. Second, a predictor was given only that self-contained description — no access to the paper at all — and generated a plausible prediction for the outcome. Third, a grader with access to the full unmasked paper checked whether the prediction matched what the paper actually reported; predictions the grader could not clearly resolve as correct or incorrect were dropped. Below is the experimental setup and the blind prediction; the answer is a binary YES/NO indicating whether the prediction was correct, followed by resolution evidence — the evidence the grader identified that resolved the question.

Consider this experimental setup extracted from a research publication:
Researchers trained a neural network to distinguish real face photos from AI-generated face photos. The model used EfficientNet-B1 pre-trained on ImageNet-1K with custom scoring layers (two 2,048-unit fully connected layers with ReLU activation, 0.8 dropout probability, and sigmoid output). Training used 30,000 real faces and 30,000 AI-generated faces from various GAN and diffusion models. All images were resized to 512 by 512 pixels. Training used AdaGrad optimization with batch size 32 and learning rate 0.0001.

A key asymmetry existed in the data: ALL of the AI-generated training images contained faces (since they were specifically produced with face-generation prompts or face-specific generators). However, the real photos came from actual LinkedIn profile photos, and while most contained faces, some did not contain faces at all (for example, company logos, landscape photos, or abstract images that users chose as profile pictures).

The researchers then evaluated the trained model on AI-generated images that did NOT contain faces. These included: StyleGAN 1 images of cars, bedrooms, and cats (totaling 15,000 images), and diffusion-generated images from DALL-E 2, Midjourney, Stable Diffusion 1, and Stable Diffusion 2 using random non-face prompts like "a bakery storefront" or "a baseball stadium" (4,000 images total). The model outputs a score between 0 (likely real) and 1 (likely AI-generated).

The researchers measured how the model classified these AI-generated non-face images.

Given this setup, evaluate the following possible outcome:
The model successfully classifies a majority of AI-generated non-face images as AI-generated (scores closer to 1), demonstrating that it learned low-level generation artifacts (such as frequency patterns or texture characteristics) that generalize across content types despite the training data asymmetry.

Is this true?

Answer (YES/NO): NO